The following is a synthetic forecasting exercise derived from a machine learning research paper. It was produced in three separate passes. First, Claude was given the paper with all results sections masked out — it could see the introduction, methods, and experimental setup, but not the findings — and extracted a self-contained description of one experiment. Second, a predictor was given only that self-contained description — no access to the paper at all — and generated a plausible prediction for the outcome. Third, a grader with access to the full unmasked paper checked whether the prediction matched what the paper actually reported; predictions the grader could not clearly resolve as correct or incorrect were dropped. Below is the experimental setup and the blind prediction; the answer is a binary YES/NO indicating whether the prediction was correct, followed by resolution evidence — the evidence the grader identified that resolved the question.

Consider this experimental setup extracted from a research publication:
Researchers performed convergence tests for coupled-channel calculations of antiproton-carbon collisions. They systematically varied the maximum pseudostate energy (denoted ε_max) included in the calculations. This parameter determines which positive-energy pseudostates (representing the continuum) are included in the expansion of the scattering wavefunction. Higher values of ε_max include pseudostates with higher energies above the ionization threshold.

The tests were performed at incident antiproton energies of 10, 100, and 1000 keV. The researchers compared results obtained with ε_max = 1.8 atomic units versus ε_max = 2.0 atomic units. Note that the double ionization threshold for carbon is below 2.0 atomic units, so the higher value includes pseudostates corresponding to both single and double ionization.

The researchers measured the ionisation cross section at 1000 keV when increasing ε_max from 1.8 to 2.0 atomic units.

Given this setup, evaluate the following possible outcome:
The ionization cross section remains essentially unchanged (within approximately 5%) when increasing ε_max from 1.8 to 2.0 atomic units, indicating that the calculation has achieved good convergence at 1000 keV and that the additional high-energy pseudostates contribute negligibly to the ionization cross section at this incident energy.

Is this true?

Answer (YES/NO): YES